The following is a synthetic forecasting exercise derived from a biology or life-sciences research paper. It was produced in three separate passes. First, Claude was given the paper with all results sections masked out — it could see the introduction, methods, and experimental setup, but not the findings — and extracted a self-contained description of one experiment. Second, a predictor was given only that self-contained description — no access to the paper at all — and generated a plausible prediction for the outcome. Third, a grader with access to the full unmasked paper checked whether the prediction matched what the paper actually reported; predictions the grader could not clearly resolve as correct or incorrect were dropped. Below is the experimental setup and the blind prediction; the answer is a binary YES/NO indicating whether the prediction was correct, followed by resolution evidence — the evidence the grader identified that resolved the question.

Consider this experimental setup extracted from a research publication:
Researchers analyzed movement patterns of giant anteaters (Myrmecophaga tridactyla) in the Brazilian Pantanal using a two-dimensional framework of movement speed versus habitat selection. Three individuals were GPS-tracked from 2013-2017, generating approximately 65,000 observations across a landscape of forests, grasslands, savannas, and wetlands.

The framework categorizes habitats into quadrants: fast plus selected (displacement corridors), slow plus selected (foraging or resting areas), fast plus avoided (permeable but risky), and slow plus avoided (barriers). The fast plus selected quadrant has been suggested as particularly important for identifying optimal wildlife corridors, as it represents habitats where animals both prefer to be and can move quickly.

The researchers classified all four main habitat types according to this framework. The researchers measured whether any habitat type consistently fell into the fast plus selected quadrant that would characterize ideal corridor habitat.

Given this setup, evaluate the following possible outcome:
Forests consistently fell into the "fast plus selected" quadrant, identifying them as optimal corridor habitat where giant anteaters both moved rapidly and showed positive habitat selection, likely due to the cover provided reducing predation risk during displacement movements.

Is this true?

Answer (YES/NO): NO